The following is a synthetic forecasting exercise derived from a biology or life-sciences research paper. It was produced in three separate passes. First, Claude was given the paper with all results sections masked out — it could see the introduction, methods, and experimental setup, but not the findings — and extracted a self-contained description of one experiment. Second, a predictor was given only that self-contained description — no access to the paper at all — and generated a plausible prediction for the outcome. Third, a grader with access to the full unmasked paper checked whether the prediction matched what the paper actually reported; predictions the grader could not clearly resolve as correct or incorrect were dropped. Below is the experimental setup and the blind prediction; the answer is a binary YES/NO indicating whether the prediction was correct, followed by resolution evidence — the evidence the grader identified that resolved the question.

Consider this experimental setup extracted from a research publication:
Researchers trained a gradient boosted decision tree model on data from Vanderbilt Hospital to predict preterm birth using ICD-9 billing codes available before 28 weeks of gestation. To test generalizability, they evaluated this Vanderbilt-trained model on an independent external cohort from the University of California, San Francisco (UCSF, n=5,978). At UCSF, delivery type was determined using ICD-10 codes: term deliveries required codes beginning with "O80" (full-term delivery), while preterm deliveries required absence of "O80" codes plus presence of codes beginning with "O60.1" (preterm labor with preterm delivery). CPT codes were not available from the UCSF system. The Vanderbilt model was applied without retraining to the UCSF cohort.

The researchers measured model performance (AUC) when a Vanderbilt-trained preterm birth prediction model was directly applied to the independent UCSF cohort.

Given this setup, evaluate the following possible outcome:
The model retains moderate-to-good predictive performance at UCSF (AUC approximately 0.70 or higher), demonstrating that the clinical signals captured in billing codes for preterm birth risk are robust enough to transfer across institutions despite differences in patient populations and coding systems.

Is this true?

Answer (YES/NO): YES